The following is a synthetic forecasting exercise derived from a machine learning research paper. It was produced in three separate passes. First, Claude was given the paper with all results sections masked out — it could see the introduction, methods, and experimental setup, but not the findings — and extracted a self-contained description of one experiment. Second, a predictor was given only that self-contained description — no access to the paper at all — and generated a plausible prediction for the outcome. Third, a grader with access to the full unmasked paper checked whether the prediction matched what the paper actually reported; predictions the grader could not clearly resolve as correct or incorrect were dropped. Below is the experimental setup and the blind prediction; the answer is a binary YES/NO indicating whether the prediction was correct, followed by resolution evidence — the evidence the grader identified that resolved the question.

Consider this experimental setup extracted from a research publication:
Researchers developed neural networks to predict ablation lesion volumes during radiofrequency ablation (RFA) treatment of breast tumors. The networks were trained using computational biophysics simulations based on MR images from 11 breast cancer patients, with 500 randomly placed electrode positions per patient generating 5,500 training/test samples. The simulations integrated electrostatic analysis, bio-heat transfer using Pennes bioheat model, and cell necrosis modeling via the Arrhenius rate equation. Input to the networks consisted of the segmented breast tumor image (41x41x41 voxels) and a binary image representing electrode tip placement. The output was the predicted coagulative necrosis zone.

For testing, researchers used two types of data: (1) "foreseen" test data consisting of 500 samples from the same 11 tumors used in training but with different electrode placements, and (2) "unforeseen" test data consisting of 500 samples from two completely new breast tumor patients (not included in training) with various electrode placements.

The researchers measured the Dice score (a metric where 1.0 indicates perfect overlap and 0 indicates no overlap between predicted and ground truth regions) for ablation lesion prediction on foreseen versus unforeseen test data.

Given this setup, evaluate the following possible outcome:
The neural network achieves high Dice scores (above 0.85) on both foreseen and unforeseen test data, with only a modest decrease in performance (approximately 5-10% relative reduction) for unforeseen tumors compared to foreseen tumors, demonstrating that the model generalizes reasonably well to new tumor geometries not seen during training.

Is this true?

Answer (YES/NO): NO